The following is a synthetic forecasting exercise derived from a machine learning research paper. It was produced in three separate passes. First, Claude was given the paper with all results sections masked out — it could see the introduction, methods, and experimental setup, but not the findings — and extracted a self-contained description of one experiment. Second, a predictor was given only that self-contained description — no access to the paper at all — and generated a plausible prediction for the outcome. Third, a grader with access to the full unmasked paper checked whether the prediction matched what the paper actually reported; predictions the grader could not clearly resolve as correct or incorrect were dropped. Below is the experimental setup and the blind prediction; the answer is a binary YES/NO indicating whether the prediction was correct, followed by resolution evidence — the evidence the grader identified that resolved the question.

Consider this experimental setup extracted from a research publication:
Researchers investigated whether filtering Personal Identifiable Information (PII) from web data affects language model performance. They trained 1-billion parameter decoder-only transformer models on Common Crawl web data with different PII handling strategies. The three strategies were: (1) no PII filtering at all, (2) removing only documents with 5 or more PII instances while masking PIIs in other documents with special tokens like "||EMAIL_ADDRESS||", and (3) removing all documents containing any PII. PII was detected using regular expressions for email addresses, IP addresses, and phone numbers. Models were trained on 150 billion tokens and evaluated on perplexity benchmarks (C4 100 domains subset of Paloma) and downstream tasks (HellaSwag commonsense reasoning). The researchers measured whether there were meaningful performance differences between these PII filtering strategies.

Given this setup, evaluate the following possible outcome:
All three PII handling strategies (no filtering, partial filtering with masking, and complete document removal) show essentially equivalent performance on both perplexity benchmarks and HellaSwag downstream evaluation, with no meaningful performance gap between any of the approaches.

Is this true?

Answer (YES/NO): YES